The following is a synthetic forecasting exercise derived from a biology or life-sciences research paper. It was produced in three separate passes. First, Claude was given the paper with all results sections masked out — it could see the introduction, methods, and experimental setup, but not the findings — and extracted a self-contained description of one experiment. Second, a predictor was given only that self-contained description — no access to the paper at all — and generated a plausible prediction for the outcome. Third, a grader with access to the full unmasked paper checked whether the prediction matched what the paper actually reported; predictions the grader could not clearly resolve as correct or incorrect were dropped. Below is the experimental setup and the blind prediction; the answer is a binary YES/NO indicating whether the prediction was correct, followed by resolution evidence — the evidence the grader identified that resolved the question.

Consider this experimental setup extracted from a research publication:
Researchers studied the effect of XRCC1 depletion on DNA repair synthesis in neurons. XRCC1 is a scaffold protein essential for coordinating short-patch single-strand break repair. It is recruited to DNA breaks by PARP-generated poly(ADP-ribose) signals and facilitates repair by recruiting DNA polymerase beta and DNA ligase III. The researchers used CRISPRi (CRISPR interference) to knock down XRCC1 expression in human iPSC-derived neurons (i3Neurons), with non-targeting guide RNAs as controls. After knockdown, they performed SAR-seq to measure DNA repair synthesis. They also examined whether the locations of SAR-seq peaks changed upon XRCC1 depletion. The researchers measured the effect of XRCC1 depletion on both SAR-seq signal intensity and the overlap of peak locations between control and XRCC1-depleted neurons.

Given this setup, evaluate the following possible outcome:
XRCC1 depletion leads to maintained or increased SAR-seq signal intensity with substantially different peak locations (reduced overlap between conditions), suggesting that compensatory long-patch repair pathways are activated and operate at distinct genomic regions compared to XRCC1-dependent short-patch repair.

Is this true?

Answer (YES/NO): NO